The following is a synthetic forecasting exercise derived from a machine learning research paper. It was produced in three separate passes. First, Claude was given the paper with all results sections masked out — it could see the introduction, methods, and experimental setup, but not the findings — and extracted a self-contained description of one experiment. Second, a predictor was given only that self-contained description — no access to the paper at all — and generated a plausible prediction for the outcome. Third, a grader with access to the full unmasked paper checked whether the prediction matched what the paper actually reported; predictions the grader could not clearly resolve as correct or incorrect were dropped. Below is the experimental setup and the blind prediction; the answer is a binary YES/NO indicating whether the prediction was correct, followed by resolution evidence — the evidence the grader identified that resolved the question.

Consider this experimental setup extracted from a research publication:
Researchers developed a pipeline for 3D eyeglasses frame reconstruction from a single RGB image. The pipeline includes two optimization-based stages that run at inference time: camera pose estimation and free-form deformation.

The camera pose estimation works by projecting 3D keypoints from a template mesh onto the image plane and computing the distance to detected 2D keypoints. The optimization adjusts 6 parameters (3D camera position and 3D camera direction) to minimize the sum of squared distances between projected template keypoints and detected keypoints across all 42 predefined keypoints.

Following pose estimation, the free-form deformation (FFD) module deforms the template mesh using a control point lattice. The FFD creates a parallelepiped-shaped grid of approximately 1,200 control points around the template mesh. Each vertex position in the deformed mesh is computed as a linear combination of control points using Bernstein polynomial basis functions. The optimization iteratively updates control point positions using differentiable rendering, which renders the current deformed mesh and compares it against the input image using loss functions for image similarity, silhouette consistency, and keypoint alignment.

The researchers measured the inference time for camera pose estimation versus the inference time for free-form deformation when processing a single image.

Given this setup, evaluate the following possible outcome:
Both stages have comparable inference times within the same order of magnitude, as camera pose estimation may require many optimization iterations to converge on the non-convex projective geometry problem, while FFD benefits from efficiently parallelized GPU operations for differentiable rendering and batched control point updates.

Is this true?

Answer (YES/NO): YES